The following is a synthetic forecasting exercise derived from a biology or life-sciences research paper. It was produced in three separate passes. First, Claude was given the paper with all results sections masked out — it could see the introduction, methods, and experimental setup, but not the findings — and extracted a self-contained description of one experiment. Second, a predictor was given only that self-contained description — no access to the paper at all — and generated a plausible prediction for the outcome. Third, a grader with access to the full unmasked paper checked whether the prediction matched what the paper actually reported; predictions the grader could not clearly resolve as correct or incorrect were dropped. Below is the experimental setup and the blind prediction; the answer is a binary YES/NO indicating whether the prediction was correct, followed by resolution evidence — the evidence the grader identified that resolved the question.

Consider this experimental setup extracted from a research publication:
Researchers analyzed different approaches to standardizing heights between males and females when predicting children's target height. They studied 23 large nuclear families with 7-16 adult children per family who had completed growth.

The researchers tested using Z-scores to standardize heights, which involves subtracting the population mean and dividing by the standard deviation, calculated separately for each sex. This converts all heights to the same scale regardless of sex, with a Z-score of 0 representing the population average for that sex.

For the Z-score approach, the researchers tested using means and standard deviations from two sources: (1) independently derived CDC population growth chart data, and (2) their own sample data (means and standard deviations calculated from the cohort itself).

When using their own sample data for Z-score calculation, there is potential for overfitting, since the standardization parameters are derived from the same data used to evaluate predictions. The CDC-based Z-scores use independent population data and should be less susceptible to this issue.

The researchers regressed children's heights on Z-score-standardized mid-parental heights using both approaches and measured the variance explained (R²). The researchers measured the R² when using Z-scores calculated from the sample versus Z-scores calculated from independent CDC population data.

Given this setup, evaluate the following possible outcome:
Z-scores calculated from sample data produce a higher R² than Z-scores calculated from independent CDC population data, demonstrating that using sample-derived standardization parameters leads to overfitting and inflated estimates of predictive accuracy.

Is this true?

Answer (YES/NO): NO